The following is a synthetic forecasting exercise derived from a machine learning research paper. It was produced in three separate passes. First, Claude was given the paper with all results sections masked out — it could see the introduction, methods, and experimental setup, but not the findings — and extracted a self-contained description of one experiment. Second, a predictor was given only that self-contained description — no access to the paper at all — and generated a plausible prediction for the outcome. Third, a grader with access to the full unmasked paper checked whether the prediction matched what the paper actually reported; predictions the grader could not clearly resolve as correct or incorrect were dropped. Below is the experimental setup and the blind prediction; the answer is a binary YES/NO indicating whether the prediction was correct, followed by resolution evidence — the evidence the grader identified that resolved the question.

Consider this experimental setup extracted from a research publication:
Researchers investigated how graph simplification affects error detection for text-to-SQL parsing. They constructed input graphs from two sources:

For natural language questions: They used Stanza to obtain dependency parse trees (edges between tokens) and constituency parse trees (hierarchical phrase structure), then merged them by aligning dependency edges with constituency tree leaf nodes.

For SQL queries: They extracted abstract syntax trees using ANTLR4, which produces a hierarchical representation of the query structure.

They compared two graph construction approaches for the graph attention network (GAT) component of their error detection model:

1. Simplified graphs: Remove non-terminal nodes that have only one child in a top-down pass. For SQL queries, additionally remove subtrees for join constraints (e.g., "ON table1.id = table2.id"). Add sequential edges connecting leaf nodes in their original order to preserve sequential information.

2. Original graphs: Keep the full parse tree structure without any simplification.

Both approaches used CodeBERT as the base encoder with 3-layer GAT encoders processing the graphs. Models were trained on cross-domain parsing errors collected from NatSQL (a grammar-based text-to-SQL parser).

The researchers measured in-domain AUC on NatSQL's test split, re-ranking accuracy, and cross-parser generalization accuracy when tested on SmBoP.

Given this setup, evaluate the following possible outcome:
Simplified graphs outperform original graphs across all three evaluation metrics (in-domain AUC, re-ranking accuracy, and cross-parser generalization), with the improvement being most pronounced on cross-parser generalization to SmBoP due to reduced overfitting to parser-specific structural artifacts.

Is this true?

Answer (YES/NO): NO